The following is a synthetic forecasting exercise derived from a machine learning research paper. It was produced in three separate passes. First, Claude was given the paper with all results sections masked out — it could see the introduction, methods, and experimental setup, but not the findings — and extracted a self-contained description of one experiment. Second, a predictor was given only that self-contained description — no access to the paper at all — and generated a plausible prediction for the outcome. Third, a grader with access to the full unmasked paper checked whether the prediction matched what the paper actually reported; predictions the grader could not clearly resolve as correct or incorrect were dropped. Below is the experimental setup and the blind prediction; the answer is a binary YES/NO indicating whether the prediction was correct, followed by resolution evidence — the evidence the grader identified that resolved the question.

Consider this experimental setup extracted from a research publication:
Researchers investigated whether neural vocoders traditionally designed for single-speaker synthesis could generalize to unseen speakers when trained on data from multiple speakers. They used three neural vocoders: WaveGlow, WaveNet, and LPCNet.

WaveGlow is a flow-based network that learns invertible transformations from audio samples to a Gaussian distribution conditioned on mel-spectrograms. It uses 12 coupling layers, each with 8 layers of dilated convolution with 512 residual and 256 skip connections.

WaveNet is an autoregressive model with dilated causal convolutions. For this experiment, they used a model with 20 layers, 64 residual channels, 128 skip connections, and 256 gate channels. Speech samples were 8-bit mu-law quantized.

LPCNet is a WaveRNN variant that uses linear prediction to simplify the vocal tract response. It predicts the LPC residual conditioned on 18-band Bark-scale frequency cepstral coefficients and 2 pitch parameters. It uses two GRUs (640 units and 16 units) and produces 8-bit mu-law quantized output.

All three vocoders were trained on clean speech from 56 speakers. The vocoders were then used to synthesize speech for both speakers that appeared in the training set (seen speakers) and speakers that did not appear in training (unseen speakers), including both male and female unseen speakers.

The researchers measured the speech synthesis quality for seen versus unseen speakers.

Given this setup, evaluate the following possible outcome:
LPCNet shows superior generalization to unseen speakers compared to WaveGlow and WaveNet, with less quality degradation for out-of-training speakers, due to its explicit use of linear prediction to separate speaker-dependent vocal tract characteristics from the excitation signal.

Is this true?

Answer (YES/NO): NO